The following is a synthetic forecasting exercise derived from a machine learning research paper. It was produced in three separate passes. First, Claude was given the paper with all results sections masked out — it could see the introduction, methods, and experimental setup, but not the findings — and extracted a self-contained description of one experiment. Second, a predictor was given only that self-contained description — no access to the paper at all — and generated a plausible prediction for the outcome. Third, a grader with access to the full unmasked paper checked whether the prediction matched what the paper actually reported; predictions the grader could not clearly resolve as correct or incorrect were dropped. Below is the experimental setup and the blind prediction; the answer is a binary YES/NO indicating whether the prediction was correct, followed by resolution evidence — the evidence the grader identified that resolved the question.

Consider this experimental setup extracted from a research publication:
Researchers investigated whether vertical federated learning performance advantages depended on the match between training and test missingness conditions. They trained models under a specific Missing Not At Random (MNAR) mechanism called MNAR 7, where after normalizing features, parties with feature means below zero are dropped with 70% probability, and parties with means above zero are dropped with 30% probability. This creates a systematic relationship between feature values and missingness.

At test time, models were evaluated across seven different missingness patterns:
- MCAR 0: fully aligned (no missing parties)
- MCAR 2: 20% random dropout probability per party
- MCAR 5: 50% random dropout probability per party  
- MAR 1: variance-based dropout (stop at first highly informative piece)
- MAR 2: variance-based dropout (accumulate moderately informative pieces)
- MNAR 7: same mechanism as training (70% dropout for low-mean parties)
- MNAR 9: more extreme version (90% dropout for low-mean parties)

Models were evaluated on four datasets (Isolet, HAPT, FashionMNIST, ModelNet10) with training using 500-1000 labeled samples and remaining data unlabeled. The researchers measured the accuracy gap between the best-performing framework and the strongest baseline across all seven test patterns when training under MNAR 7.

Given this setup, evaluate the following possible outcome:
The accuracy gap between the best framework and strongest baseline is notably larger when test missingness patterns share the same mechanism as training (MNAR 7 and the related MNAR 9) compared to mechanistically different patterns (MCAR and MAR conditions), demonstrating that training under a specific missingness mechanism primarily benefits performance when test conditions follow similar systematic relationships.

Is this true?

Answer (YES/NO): NO